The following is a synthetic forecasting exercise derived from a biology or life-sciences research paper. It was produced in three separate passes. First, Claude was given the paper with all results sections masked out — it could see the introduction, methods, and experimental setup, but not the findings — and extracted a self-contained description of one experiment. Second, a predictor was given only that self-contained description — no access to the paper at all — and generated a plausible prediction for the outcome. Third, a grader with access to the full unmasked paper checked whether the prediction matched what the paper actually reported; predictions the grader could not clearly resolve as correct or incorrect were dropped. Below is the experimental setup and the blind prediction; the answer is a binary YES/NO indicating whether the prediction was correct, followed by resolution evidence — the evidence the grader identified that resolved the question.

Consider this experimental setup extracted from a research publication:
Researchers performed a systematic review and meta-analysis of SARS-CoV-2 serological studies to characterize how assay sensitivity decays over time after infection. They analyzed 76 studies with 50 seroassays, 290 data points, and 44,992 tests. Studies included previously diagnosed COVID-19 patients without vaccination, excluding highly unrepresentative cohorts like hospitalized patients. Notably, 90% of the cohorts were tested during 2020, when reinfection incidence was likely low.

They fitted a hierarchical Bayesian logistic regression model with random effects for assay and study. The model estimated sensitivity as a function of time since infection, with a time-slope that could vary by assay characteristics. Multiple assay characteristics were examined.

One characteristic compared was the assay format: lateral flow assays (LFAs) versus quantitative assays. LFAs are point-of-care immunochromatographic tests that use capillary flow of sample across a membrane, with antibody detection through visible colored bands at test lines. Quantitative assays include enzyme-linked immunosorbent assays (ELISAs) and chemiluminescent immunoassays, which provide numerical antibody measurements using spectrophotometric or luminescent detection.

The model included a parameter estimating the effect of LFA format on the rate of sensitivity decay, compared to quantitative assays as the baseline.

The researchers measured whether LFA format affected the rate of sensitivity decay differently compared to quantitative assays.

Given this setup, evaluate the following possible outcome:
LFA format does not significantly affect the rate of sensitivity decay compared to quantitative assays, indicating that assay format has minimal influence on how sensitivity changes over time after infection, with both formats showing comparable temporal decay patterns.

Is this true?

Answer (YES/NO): NO